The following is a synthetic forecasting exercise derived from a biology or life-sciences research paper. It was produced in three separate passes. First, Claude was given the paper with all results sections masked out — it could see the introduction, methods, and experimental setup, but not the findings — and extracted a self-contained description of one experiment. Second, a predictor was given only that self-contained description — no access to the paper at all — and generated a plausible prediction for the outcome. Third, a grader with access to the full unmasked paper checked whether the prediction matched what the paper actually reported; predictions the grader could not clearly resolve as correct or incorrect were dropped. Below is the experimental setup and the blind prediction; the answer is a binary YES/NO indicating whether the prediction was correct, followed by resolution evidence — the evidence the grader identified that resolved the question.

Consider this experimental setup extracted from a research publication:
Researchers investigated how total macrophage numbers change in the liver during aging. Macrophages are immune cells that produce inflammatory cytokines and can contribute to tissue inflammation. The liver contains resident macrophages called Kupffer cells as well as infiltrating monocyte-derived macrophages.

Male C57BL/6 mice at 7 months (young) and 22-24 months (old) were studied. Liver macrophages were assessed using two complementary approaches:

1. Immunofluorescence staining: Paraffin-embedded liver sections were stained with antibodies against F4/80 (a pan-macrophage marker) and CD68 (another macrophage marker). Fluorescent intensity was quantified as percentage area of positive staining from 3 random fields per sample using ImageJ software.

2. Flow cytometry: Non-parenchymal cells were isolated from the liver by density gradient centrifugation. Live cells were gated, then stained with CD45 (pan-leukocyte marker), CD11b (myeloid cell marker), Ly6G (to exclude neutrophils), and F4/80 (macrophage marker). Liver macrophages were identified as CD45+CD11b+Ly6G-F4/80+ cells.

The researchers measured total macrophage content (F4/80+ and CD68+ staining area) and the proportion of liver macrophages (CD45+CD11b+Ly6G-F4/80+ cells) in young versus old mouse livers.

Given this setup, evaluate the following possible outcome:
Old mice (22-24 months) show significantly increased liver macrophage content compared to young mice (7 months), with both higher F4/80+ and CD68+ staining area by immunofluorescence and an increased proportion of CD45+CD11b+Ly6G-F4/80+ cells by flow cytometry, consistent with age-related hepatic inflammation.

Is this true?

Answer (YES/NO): YES